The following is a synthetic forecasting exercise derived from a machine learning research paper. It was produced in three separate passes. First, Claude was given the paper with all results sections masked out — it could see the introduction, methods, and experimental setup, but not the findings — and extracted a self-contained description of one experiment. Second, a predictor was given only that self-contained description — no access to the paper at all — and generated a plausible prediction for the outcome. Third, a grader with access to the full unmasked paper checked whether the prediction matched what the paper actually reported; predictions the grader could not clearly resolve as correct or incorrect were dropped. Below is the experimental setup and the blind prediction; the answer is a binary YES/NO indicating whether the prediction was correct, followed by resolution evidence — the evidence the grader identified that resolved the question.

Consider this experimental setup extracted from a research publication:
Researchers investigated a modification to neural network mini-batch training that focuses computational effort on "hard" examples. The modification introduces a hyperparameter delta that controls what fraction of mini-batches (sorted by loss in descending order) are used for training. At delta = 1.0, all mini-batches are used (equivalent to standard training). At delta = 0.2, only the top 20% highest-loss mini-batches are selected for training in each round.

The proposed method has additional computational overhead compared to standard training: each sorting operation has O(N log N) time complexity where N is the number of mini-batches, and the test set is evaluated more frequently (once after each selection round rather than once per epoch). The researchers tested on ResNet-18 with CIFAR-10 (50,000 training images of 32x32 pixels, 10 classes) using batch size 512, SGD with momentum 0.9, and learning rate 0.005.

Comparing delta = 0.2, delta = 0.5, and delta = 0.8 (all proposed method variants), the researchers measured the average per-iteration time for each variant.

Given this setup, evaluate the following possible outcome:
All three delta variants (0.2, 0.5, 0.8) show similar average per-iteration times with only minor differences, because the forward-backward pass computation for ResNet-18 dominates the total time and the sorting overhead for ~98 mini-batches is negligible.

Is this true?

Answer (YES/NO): YES